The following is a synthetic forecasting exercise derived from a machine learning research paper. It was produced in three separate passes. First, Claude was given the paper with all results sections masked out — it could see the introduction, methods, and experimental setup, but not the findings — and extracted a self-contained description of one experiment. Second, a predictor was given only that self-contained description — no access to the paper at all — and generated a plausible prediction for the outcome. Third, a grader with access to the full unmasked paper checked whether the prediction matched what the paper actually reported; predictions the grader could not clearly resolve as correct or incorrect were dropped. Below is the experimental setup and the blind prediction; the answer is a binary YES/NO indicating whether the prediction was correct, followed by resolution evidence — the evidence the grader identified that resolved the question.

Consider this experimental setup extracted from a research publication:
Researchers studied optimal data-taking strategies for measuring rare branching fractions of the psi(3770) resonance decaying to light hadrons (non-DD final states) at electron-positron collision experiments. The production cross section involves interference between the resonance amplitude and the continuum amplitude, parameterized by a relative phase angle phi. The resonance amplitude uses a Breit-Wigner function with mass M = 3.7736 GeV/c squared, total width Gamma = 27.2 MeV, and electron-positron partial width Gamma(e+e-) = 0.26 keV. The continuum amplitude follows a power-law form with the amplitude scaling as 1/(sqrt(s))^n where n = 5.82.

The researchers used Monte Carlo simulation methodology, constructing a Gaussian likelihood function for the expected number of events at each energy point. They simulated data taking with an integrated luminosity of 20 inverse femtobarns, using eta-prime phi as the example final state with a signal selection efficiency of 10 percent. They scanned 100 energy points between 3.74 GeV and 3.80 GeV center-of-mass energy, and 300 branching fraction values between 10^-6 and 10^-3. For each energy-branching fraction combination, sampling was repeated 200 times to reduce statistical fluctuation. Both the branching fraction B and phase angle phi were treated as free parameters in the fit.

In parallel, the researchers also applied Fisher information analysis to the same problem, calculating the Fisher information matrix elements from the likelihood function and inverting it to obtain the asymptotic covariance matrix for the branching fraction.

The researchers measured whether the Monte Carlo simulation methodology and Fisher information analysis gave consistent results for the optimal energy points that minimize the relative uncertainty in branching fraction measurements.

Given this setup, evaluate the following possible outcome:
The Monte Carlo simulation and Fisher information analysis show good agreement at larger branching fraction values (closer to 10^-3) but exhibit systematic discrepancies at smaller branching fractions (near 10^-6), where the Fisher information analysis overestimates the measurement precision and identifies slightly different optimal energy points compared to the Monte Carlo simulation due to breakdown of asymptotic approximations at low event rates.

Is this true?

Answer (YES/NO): NO